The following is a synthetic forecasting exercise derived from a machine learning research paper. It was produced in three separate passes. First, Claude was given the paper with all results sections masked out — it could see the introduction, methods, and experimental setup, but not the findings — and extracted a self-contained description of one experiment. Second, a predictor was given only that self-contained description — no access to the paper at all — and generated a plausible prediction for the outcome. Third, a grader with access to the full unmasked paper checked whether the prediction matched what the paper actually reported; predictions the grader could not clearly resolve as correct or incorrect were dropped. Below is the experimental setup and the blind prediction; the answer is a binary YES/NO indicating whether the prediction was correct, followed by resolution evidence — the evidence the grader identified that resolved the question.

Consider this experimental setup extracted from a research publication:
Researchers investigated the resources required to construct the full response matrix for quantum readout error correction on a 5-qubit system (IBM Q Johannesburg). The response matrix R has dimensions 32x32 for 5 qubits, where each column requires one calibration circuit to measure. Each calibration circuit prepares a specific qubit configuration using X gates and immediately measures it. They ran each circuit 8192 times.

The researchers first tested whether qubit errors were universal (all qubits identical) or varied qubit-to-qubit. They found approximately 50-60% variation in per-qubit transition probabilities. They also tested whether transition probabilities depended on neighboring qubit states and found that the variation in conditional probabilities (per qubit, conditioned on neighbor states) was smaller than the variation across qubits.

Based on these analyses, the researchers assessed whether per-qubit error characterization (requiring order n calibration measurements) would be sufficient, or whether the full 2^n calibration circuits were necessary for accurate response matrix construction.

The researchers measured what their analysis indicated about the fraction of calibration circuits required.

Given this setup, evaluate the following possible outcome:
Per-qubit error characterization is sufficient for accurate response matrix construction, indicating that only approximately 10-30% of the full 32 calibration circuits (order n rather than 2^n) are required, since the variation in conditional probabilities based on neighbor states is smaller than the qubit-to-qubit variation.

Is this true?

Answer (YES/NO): NO